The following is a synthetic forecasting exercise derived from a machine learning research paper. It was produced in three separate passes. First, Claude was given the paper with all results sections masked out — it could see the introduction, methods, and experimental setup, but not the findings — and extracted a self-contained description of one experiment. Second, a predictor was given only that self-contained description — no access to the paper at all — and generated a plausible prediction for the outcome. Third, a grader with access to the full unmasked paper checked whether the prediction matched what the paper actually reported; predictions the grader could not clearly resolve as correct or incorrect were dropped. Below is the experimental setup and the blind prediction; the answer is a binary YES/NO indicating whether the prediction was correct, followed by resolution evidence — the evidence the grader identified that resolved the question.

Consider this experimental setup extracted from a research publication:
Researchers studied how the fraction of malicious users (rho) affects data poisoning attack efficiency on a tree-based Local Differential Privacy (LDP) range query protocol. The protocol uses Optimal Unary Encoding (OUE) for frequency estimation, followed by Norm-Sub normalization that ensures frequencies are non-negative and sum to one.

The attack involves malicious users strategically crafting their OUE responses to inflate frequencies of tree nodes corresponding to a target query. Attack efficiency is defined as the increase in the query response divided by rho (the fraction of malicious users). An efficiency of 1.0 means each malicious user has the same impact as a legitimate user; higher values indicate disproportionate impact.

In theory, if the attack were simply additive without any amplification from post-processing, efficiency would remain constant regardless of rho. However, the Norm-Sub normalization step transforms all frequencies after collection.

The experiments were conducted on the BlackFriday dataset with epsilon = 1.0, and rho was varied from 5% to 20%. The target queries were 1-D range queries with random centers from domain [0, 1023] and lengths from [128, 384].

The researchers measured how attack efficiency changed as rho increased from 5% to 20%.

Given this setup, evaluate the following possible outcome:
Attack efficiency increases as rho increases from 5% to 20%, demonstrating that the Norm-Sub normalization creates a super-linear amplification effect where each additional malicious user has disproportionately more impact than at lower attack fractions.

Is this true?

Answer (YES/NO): NO